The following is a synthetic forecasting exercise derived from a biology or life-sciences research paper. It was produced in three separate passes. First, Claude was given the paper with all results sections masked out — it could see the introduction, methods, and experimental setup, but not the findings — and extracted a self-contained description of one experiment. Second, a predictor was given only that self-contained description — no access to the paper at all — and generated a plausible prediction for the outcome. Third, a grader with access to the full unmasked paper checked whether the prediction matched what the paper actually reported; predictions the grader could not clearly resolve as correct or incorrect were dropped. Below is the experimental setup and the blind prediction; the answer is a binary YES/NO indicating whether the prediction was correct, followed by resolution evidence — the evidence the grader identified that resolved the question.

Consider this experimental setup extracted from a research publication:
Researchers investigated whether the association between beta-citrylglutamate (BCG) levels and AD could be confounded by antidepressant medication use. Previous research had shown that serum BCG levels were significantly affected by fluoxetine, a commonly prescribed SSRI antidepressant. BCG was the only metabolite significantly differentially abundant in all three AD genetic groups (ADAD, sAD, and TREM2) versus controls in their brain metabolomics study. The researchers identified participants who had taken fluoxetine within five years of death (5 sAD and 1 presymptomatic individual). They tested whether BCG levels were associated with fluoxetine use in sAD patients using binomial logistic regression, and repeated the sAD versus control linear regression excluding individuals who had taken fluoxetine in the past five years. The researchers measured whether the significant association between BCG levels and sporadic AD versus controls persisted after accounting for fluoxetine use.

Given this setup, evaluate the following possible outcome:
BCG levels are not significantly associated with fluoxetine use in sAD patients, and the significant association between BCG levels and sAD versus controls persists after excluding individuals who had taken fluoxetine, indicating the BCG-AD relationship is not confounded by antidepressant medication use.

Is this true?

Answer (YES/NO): YES